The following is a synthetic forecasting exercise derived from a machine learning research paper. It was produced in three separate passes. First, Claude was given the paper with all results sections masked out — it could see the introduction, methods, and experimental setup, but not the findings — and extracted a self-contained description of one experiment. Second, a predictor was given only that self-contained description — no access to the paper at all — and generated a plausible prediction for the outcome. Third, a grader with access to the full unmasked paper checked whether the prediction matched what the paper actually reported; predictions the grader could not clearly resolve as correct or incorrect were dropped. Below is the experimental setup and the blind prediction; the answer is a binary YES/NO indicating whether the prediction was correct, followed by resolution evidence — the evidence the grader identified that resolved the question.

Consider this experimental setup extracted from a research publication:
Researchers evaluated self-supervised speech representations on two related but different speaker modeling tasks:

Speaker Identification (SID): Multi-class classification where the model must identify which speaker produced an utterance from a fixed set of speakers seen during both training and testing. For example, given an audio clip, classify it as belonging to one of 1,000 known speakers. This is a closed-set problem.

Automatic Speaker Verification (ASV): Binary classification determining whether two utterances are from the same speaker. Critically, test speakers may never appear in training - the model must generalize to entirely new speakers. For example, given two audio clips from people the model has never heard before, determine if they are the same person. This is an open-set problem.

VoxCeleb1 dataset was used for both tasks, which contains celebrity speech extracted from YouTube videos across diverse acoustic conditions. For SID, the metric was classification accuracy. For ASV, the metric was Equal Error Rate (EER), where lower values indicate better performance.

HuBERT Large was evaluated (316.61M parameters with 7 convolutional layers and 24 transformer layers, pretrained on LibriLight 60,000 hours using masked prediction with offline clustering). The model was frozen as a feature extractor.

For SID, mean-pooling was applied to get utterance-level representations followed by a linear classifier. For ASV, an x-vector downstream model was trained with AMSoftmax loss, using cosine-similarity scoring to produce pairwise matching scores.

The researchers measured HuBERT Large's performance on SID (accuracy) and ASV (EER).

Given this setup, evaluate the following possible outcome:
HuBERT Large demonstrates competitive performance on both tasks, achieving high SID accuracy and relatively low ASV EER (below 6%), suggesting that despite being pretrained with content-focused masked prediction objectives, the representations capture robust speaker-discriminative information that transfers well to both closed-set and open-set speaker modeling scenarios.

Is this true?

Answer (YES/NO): YES